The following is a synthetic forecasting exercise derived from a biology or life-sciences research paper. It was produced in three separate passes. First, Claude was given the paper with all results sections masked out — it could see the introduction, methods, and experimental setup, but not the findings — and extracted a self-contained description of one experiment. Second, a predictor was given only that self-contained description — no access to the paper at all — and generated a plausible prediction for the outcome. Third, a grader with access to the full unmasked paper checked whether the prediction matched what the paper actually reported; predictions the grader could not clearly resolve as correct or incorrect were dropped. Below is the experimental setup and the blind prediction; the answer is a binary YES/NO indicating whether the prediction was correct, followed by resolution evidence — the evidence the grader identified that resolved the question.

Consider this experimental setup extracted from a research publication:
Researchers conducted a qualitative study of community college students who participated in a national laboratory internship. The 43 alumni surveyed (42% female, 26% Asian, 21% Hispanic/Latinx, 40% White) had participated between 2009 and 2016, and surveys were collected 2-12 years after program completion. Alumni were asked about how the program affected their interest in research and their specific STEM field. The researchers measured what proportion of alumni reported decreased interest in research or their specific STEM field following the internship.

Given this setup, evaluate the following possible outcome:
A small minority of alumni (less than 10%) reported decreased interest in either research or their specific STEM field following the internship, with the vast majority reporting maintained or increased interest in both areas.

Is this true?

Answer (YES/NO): NO